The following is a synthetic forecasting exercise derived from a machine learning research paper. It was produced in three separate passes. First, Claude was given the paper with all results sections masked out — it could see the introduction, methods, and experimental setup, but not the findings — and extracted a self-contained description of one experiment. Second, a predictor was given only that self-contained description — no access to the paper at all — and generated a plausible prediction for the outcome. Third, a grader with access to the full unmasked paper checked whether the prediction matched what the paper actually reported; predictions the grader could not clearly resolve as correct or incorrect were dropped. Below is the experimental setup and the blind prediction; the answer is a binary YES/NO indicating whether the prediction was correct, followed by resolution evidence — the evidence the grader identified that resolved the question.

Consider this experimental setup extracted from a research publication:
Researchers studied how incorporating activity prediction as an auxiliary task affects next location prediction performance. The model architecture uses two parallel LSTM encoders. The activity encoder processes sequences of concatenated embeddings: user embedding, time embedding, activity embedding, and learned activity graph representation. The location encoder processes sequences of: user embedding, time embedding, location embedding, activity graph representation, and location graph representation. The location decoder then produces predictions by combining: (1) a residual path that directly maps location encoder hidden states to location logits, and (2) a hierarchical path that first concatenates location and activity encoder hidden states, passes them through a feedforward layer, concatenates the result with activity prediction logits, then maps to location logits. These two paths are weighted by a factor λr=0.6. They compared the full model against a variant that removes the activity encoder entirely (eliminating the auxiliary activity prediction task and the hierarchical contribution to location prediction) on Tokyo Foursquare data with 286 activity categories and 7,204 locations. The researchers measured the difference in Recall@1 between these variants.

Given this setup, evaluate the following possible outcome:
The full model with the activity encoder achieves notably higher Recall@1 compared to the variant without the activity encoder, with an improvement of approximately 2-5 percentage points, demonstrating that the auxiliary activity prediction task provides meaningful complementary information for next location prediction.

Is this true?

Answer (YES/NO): YES